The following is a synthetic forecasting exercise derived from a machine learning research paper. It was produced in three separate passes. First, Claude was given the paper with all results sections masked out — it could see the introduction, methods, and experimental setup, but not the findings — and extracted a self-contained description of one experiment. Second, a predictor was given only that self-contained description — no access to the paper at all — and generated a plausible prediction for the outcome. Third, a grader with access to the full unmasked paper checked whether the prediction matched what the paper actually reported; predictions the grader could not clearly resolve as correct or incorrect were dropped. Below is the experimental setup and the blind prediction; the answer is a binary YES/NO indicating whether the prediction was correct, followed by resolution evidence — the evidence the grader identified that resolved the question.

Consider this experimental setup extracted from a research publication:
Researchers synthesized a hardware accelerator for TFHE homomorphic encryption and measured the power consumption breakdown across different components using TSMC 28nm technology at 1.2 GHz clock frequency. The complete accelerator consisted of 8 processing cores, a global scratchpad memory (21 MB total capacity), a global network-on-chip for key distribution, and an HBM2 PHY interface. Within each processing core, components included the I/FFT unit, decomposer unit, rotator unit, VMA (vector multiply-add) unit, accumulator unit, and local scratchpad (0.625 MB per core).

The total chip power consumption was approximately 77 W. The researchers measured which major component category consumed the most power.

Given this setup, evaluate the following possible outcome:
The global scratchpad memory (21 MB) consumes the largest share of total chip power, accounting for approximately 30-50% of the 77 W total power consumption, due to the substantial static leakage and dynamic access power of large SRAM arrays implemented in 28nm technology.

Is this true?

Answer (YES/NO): NO